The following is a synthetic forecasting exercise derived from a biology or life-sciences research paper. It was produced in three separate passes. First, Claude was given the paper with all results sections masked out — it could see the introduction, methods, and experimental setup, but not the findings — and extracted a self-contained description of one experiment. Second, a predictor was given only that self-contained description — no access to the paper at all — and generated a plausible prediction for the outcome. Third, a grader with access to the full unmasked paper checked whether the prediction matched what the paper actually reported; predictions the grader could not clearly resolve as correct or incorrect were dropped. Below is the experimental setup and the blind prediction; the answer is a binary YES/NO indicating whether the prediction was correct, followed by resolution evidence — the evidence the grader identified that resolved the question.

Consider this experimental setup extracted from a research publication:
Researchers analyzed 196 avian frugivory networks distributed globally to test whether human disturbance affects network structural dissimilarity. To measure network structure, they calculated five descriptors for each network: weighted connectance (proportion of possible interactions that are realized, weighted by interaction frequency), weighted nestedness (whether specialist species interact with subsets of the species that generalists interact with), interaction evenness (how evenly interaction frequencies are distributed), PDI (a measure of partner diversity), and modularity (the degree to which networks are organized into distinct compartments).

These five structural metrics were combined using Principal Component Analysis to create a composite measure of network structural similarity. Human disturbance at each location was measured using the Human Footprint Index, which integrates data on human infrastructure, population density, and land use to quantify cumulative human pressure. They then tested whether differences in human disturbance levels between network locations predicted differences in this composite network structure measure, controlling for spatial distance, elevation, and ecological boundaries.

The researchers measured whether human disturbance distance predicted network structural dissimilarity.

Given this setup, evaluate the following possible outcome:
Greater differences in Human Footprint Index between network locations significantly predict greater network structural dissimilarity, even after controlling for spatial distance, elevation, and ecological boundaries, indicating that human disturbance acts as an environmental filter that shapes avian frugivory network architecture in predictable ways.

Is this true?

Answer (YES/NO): NO